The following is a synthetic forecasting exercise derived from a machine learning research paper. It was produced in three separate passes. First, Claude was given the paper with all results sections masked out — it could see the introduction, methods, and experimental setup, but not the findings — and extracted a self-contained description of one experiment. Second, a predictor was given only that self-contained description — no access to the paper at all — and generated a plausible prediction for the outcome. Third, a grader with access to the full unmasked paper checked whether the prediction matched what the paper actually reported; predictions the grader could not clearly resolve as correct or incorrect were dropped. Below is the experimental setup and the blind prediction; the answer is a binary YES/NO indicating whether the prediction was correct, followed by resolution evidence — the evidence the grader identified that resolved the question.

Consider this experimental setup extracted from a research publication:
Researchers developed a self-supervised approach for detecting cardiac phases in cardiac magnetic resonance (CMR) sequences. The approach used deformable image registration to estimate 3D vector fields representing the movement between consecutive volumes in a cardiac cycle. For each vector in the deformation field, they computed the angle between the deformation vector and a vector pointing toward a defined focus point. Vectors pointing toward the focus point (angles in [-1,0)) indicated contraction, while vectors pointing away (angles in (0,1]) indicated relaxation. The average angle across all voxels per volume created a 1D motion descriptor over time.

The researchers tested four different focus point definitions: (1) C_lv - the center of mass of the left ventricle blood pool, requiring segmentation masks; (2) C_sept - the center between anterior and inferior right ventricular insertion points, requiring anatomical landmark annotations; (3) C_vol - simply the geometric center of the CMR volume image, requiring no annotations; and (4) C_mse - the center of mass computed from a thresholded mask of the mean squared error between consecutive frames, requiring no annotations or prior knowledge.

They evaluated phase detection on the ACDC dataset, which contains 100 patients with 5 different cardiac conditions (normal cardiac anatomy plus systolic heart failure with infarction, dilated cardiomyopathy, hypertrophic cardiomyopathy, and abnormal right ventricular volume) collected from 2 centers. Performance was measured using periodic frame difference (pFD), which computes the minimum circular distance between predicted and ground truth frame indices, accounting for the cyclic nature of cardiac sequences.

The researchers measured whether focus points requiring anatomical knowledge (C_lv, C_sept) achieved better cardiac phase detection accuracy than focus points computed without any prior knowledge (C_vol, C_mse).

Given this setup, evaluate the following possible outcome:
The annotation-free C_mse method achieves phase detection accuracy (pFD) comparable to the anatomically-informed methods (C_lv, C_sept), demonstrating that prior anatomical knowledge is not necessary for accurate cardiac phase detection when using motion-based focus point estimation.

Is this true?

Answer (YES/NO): YES